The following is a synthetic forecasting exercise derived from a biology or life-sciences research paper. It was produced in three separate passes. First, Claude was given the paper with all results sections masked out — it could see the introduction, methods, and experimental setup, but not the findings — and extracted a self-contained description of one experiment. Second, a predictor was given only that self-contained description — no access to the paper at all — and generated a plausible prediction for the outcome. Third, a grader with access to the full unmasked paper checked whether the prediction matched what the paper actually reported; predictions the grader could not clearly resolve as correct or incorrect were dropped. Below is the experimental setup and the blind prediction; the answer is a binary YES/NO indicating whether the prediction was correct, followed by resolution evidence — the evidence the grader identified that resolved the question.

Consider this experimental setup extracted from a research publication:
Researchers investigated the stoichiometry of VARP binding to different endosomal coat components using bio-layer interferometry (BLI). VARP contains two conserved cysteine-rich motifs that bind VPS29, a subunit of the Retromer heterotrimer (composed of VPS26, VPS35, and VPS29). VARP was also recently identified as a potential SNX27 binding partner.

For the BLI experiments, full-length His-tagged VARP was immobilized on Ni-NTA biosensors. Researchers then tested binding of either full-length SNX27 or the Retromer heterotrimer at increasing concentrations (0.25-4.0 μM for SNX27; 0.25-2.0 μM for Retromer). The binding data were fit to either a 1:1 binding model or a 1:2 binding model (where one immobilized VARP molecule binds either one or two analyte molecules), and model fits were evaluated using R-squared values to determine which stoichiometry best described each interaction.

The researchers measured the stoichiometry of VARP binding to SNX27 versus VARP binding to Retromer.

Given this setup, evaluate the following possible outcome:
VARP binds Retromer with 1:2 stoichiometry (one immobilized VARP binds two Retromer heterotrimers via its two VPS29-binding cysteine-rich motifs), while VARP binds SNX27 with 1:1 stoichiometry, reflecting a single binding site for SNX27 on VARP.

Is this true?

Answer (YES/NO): YES